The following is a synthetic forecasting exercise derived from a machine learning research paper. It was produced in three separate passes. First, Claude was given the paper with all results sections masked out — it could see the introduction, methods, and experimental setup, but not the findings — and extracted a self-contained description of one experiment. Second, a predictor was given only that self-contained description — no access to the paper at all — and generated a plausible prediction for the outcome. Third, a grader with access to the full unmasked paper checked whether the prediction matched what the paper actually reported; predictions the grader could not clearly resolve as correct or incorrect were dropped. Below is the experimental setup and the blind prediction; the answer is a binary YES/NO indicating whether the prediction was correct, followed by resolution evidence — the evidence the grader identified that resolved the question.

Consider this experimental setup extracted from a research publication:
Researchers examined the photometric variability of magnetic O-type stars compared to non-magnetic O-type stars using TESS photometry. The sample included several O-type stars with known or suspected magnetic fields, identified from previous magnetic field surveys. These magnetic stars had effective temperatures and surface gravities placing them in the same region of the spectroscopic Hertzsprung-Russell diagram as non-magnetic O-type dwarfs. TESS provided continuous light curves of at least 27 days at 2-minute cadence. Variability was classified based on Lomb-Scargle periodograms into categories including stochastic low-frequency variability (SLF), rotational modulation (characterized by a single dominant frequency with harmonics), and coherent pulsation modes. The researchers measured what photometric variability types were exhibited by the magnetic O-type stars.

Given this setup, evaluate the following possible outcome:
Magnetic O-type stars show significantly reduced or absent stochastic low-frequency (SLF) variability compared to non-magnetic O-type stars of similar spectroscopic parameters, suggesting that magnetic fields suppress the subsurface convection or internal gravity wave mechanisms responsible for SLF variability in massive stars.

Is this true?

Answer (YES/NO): NO